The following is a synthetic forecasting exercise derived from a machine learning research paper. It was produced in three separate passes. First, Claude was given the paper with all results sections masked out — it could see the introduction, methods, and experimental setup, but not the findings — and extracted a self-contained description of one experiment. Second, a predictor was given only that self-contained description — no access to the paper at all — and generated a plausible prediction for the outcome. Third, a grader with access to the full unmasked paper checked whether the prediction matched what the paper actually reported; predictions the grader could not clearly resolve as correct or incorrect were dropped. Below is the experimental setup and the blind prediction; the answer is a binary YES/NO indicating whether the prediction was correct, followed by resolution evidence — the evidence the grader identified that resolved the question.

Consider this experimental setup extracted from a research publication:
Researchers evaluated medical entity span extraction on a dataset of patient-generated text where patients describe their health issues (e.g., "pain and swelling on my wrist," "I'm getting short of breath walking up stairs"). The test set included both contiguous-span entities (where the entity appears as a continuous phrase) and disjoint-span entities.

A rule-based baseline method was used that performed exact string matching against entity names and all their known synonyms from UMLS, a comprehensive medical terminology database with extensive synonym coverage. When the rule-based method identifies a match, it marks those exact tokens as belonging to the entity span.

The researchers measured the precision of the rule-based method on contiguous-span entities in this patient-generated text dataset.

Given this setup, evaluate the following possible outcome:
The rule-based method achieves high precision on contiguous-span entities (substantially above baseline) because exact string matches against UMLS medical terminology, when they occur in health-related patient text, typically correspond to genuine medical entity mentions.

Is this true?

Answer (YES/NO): YES